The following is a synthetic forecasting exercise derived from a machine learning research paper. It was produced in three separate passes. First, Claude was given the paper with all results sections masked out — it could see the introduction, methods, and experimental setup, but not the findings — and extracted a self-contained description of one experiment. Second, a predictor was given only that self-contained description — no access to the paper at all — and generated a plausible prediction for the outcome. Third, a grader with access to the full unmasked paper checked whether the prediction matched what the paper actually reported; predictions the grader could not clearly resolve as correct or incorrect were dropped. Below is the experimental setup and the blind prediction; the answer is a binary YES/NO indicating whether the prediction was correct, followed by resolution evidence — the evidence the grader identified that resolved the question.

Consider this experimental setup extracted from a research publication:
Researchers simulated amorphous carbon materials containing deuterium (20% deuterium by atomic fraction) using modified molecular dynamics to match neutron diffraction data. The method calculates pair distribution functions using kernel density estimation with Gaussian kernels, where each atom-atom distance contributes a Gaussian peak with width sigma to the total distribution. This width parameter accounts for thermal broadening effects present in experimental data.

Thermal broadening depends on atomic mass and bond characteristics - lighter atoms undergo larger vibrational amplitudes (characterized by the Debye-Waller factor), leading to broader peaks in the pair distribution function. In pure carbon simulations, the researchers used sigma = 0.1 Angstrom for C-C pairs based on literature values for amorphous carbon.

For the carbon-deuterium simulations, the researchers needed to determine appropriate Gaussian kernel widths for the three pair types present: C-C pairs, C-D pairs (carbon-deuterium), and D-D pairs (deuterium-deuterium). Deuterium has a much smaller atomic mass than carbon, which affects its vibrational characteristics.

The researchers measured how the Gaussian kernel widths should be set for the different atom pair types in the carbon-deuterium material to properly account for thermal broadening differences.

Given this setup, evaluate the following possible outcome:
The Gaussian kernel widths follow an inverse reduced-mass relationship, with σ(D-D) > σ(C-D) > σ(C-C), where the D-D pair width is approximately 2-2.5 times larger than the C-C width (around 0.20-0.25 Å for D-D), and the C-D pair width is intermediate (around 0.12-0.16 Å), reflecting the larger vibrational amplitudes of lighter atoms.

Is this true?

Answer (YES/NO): NO